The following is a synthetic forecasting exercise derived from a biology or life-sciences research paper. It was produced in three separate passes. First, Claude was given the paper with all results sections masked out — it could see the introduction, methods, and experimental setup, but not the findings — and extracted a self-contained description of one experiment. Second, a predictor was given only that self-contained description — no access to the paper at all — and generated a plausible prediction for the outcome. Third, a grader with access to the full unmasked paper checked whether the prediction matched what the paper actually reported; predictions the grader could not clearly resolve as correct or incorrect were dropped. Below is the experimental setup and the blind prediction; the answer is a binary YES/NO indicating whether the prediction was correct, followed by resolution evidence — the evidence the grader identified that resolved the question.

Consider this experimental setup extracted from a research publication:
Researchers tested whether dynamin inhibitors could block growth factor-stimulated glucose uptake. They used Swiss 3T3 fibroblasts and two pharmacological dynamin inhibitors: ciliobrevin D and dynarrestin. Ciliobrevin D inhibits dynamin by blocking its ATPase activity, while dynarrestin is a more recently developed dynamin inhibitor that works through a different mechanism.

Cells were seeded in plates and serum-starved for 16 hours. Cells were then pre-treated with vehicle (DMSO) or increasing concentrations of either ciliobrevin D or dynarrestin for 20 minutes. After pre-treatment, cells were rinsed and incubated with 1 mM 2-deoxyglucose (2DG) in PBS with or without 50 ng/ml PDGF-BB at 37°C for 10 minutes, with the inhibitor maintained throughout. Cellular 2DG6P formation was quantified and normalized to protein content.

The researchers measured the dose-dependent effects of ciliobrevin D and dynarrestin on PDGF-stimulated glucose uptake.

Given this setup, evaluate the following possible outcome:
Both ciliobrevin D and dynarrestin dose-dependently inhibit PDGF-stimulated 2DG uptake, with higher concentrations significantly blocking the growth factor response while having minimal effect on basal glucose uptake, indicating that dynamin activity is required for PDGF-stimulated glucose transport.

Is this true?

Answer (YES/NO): NO